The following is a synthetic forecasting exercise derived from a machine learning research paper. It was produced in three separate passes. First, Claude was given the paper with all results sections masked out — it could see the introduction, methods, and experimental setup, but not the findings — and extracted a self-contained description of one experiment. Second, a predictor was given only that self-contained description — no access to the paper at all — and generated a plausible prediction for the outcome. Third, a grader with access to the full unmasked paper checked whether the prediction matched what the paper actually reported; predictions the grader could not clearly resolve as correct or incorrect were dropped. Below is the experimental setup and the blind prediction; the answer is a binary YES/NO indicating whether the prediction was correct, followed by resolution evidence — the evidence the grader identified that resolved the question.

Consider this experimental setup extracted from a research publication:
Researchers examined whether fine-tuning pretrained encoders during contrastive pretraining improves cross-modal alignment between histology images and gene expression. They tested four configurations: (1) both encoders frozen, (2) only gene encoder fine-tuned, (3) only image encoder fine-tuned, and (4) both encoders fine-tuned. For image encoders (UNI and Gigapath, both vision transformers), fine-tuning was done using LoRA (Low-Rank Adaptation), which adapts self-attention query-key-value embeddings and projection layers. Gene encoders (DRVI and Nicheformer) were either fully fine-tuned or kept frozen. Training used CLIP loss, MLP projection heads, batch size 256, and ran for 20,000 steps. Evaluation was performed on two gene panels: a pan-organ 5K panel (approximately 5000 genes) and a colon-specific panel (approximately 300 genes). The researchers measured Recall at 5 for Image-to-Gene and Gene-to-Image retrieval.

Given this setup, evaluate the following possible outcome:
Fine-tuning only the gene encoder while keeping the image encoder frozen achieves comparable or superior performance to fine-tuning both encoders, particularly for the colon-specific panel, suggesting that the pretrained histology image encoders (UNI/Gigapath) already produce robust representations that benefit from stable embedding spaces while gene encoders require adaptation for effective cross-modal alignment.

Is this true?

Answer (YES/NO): NO